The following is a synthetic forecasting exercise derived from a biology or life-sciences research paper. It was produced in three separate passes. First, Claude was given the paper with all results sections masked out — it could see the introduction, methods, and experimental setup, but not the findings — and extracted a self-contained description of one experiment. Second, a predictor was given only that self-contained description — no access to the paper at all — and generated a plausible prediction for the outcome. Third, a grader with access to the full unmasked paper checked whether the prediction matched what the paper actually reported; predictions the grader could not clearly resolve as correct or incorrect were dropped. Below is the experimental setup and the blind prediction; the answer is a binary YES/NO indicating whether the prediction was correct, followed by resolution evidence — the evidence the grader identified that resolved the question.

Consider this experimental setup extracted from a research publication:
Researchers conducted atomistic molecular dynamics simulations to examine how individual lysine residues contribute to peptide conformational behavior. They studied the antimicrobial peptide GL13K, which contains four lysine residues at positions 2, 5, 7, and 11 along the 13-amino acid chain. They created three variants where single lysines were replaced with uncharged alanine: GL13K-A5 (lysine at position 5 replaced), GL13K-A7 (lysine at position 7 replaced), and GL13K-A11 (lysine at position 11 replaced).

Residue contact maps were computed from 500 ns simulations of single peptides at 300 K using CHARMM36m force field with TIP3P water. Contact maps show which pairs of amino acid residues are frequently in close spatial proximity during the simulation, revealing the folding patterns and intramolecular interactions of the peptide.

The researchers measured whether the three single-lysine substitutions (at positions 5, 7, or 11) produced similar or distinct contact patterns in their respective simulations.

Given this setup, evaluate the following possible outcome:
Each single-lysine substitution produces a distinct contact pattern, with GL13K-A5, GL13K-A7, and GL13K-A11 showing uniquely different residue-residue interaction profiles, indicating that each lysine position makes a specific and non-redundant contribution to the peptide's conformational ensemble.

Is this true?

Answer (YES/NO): NO